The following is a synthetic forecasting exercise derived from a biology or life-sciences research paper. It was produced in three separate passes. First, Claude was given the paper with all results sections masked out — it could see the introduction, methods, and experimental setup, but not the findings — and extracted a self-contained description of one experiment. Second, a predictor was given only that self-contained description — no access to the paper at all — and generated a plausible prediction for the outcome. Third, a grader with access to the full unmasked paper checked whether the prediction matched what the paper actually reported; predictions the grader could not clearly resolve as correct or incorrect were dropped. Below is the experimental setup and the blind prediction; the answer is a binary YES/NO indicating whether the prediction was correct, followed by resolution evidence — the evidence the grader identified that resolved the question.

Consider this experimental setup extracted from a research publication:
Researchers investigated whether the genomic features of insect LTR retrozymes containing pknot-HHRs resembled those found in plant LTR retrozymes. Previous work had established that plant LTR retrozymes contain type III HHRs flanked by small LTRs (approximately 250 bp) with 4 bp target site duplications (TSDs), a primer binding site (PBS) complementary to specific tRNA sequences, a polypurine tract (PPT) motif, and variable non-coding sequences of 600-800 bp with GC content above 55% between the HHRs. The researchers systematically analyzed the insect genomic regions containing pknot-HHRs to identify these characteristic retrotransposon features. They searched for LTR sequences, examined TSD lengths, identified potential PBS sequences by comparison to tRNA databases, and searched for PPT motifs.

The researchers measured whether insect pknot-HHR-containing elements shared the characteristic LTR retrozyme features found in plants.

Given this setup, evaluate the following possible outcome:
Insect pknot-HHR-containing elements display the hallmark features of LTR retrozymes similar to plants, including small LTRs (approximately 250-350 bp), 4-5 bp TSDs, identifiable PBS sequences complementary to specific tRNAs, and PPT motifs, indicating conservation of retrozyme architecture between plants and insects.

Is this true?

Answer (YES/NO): YES